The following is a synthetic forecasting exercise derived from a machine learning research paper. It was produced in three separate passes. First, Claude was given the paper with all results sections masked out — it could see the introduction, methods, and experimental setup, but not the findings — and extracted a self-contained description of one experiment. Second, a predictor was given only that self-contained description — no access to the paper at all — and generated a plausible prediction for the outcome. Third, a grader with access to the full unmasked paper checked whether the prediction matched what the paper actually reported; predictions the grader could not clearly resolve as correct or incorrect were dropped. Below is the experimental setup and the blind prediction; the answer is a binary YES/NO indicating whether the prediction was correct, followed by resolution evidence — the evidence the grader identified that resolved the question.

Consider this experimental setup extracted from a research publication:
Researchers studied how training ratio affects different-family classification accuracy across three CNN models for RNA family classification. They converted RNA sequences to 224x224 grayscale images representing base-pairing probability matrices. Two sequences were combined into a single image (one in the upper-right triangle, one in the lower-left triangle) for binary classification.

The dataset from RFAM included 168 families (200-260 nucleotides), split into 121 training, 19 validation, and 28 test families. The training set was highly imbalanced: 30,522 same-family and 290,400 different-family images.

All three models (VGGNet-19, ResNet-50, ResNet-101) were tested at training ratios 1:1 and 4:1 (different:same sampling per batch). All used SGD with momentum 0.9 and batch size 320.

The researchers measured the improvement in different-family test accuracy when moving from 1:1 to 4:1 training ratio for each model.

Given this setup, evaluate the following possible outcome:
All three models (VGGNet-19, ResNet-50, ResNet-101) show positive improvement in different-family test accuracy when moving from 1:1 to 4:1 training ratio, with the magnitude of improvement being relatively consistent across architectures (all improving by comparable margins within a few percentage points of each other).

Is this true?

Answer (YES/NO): YES